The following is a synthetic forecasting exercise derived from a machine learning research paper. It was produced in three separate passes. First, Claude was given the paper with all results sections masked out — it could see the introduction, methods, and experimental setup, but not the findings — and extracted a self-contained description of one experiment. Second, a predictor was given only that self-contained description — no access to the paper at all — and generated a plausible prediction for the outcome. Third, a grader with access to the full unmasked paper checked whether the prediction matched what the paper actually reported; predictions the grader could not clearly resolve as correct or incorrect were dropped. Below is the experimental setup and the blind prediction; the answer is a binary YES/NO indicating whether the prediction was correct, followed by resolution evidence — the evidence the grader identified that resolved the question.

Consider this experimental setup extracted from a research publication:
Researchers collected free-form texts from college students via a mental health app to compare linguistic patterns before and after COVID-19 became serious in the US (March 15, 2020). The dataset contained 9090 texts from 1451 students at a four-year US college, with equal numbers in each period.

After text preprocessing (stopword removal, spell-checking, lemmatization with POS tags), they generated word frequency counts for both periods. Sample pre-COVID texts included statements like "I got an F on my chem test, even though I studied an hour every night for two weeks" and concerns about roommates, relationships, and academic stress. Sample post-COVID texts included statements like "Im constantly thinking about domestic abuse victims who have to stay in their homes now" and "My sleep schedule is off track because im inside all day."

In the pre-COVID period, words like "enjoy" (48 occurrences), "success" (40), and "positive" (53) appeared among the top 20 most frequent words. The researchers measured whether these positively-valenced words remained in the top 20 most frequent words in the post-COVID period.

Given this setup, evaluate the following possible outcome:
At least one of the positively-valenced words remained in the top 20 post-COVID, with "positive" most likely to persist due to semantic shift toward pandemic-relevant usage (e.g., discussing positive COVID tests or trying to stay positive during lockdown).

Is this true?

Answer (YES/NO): NO